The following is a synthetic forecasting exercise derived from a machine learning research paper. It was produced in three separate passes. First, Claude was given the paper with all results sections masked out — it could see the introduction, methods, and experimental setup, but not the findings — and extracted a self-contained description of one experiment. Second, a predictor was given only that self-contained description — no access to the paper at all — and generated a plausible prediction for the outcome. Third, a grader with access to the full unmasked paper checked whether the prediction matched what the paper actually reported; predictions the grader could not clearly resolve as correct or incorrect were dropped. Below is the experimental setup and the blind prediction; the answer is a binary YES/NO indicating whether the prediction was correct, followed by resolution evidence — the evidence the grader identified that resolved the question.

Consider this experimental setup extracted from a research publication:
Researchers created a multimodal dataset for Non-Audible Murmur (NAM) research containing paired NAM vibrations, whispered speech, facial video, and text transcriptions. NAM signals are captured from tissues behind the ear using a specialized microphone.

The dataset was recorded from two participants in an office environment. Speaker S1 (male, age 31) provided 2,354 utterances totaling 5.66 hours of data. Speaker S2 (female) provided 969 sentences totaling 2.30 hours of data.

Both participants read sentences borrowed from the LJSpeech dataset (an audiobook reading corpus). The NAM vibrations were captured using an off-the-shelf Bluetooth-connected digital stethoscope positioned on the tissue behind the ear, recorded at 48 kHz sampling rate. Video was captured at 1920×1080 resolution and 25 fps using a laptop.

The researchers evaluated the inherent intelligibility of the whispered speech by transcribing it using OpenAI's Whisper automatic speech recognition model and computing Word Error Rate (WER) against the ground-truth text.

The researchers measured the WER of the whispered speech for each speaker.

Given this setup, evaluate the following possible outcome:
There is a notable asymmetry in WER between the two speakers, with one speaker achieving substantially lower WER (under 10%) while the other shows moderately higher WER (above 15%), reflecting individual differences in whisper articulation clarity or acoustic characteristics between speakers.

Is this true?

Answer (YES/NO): NO